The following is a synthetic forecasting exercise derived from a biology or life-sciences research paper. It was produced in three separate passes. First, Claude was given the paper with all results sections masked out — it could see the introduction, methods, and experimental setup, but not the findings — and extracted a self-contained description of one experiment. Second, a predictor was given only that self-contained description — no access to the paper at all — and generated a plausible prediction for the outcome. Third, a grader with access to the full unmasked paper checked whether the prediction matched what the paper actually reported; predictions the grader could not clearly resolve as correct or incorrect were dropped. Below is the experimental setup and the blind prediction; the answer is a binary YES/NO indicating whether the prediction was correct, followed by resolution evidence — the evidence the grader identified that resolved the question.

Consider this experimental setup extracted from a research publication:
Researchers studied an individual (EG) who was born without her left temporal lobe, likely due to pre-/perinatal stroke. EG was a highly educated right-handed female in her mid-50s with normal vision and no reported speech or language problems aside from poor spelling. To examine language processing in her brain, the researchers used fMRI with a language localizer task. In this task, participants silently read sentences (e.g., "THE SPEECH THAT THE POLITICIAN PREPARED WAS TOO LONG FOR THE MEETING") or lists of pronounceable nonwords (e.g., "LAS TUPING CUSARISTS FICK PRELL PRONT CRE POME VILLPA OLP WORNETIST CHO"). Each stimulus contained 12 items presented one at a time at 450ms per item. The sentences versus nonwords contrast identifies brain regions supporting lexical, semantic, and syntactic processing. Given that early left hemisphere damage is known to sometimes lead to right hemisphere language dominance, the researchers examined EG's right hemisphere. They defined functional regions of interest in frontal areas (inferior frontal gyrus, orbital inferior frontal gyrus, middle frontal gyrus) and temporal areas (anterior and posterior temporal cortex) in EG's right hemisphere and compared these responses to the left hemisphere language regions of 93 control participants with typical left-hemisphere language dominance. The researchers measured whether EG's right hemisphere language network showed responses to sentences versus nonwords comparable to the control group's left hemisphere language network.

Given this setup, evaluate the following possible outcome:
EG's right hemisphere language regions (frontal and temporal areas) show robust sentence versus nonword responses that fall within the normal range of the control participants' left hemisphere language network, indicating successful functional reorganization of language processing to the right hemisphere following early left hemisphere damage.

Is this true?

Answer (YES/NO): NO